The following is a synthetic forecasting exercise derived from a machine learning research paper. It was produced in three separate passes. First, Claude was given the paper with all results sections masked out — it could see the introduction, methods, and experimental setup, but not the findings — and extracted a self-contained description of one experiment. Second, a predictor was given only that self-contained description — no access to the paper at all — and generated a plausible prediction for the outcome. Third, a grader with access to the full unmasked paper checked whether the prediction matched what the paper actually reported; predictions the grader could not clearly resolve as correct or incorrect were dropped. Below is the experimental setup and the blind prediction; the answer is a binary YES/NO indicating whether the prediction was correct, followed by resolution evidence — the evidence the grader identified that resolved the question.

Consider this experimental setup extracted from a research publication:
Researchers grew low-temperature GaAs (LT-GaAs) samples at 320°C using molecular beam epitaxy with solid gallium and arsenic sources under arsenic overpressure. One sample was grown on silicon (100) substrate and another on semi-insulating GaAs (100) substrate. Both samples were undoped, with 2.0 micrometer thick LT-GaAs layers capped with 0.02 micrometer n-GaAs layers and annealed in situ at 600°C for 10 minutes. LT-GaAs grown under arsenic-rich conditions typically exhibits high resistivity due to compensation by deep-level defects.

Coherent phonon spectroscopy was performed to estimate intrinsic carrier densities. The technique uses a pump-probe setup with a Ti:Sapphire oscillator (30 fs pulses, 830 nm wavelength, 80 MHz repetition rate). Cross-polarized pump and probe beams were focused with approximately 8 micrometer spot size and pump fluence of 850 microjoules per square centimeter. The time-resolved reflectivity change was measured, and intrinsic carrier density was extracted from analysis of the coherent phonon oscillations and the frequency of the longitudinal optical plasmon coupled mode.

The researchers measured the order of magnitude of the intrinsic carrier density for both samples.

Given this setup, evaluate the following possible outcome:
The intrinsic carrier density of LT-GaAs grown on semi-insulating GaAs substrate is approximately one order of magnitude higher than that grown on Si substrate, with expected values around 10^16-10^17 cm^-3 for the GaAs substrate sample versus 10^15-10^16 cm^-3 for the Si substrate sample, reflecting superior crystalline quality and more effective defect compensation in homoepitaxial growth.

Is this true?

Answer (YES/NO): NO